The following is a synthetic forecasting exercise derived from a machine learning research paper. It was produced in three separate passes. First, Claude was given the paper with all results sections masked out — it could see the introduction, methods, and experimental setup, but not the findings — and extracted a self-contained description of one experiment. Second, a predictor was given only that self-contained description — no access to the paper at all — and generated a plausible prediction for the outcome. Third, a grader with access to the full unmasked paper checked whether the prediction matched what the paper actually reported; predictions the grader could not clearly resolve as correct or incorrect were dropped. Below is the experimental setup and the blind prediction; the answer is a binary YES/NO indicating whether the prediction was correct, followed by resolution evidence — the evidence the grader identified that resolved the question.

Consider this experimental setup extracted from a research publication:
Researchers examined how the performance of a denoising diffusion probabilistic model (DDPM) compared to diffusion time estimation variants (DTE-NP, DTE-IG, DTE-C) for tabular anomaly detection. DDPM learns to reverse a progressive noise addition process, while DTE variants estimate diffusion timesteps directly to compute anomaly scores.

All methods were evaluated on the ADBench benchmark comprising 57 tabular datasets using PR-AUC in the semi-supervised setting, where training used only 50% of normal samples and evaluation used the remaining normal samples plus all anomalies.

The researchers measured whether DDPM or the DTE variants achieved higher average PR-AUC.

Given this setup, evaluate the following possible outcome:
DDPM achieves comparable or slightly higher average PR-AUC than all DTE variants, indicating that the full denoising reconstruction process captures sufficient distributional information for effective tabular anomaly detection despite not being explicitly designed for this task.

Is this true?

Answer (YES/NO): NO